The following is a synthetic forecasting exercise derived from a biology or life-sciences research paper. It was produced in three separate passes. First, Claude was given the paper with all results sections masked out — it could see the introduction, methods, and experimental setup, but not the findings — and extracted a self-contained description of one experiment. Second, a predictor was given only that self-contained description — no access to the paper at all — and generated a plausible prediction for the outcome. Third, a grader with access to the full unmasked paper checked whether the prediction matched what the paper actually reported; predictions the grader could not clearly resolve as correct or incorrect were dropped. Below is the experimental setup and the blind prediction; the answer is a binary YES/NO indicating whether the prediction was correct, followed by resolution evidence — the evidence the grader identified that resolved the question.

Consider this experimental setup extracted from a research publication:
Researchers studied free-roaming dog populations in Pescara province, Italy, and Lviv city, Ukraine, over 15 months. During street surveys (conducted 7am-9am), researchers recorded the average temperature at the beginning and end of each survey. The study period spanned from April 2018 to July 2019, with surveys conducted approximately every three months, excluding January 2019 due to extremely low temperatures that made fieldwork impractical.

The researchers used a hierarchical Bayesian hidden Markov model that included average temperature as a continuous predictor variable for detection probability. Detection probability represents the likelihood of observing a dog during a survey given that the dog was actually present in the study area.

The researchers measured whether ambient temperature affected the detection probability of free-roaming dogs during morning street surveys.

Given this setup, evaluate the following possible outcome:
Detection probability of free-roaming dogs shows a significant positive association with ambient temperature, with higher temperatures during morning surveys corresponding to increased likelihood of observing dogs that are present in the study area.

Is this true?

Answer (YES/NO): NO